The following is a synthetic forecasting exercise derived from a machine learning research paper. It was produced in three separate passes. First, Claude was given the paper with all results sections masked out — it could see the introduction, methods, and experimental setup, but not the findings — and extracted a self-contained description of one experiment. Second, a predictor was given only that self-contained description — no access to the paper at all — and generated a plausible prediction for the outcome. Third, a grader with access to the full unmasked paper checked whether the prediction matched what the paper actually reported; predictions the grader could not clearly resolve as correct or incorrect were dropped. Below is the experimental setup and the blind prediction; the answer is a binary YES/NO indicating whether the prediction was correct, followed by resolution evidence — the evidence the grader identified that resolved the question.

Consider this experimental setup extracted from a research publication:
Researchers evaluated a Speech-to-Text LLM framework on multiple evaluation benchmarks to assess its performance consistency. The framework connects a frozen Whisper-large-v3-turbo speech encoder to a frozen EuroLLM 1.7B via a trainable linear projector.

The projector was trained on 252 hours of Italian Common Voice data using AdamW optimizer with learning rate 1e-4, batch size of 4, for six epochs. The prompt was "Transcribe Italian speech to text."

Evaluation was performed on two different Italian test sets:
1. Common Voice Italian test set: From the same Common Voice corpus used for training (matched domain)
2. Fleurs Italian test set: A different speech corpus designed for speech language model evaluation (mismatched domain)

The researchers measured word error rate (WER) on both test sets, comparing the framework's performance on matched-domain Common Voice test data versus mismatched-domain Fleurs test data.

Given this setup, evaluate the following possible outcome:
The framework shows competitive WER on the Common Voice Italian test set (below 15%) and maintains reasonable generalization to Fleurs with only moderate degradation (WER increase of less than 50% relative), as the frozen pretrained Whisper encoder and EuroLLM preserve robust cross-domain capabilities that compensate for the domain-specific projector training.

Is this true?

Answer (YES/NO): NO